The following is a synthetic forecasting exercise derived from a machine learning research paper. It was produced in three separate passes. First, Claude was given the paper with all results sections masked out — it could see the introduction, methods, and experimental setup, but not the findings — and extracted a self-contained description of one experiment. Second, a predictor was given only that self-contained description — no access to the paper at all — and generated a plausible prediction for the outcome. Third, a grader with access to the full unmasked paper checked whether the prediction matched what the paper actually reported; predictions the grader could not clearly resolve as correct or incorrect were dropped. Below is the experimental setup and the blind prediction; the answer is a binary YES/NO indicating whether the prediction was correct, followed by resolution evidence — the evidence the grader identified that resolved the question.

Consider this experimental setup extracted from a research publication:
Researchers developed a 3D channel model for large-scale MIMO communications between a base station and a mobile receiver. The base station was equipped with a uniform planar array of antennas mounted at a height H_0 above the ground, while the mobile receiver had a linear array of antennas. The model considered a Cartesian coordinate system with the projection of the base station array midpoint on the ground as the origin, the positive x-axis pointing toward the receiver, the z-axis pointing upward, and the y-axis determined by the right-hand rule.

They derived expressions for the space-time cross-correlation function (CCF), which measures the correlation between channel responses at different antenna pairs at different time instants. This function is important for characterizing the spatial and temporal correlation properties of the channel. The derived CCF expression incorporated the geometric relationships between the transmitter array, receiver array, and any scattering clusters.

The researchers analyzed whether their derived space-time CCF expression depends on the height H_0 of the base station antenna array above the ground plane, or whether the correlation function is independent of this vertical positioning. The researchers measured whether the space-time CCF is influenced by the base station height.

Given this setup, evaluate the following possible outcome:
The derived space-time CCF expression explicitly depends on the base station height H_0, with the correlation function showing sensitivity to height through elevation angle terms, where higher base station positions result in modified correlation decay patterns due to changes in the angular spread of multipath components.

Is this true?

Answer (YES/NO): YES